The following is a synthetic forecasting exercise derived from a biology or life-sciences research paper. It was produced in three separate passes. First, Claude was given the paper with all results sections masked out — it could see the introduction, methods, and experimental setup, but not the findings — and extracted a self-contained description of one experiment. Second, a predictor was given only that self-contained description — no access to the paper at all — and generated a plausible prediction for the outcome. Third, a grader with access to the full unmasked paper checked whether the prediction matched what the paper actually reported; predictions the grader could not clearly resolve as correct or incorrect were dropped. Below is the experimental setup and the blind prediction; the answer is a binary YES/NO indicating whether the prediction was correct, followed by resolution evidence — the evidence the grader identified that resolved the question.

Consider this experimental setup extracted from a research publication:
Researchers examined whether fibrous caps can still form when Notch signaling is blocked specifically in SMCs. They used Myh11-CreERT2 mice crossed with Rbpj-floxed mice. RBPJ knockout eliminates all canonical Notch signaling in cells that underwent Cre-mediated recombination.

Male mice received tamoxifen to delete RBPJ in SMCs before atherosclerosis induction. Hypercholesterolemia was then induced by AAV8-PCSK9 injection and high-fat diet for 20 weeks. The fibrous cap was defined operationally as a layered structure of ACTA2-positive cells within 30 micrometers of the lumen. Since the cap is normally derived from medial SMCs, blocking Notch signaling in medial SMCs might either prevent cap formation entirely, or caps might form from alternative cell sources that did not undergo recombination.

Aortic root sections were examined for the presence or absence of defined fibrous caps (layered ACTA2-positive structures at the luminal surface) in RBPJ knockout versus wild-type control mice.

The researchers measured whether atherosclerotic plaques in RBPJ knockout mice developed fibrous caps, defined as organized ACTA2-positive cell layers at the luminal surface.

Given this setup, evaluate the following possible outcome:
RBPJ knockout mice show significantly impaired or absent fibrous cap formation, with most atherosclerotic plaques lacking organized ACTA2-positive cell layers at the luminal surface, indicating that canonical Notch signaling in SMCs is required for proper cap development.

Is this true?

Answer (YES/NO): NO